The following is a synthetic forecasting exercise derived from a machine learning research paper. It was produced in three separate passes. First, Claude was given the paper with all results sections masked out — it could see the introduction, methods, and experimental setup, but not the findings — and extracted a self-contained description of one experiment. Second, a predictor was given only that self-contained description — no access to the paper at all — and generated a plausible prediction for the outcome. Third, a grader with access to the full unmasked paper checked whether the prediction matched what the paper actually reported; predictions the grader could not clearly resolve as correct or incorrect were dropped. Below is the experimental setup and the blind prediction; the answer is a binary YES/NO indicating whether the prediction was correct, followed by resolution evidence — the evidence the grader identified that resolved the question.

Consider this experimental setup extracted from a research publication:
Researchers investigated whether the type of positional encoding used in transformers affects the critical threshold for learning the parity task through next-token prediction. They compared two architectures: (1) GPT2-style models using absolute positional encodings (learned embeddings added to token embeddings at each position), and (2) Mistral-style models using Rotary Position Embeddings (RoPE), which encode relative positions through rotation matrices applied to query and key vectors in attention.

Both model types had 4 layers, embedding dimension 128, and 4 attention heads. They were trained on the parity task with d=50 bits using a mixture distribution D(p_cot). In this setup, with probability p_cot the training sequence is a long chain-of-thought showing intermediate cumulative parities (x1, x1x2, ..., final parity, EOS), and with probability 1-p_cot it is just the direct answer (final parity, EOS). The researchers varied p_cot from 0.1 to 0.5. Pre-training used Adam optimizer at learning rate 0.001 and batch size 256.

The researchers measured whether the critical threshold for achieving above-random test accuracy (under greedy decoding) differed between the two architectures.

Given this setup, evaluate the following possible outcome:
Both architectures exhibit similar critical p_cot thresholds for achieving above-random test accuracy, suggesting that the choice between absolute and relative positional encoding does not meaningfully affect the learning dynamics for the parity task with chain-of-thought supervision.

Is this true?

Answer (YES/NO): NO